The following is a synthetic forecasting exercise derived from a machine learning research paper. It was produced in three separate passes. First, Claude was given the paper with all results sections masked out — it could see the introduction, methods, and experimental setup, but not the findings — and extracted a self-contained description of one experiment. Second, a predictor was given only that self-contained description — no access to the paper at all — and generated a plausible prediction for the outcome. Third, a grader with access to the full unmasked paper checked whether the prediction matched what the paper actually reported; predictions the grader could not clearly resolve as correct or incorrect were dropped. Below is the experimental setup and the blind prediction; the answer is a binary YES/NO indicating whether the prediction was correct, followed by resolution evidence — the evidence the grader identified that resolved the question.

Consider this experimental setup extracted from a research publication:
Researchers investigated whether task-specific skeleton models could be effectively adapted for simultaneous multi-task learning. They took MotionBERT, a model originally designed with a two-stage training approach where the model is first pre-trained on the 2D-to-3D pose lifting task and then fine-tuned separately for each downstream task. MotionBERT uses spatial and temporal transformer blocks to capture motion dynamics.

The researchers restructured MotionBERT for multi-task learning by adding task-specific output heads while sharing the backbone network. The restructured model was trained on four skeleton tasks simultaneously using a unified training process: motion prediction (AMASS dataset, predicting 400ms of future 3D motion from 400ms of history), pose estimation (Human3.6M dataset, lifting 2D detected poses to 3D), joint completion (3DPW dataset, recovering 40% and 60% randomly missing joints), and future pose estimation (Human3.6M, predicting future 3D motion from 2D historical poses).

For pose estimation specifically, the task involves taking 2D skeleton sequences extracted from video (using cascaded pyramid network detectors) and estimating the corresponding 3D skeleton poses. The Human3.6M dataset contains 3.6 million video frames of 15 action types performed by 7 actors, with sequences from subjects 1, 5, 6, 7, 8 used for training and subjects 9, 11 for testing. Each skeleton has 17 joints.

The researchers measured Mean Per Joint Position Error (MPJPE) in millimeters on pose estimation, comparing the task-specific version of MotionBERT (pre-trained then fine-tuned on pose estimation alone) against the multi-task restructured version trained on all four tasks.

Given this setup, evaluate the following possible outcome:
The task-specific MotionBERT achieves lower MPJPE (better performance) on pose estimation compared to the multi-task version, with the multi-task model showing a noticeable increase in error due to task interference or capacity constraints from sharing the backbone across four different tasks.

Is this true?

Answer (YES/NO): YES